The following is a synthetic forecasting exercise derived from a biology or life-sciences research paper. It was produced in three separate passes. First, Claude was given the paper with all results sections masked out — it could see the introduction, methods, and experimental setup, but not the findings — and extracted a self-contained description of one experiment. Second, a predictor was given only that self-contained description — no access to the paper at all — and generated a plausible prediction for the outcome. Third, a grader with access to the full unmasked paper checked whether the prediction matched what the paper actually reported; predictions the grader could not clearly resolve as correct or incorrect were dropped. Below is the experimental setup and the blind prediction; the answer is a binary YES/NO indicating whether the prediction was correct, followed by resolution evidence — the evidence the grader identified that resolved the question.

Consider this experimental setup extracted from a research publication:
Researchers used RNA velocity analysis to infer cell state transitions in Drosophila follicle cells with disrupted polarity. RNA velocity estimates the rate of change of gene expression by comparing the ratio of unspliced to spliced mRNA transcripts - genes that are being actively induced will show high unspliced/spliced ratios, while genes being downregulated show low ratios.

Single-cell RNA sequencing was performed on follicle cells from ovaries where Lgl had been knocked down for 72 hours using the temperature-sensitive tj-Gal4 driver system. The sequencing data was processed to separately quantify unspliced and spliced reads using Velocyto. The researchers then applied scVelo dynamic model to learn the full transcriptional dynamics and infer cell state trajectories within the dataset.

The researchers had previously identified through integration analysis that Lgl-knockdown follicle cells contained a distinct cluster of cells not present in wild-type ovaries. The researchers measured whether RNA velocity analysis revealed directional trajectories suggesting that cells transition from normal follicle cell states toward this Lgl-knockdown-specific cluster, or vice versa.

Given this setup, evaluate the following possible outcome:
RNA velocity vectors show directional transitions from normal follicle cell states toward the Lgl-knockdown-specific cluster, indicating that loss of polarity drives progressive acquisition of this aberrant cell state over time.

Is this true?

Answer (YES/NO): NO